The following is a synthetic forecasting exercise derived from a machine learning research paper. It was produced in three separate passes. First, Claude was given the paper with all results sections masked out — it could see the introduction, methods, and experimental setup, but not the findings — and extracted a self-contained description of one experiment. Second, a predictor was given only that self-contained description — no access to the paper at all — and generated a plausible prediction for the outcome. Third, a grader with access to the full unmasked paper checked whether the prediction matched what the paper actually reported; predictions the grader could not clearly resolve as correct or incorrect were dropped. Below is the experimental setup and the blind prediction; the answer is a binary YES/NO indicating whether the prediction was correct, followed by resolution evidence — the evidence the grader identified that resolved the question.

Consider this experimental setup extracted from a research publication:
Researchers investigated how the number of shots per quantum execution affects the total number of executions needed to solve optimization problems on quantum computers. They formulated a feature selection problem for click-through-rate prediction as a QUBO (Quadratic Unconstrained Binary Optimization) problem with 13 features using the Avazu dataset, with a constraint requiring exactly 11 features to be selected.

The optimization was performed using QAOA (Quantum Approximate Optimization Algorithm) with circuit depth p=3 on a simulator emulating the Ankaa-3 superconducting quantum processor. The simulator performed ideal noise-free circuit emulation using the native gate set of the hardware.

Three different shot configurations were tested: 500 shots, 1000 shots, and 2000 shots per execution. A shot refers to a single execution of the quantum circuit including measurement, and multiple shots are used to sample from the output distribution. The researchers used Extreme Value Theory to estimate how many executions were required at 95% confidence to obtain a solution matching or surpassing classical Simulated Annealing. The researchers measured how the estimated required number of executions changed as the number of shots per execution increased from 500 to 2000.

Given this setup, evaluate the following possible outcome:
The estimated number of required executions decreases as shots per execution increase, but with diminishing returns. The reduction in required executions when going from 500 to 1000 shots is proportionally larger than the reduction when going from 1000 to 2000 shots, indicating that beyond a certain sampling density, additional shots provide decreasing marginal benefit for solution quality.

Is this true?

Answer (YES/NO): YES